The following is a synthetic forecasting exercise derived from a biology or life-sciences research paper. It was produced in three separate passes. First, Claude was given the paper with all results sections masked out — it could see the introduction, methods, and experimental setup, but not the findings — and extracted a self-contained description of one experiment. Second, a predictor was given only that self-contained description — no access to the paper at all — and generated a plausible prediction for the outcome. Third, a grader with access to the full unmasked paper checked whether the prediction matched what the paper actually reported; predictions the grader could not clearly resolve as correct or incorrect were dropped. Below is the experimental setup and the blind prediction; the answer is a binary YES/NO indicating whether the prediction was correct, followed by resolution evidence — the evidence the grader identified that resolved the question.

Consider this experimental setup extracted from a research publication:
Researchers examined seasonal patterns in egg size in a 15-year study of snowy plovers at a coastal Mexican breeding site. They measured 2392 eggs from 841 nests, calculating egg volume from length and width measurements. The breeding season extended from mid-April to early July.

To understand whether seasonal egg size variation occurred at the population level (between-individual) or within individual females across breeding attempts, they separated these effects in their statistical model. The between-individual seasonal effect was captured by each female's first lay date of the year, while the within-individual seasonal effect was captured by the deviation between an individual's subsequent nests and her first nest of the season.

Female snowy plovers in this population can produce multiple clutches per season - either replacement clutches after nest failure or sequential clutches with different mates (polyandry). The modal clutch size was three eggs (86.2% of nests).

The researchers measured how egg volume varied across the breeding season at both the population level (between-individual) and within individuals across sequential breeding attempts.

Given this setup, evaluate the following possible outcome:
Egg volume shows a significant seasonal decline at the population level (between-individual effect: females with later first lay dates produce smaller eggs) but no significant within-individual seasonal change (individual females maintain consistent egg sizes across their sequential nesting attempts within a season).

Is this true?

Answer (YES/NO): NO